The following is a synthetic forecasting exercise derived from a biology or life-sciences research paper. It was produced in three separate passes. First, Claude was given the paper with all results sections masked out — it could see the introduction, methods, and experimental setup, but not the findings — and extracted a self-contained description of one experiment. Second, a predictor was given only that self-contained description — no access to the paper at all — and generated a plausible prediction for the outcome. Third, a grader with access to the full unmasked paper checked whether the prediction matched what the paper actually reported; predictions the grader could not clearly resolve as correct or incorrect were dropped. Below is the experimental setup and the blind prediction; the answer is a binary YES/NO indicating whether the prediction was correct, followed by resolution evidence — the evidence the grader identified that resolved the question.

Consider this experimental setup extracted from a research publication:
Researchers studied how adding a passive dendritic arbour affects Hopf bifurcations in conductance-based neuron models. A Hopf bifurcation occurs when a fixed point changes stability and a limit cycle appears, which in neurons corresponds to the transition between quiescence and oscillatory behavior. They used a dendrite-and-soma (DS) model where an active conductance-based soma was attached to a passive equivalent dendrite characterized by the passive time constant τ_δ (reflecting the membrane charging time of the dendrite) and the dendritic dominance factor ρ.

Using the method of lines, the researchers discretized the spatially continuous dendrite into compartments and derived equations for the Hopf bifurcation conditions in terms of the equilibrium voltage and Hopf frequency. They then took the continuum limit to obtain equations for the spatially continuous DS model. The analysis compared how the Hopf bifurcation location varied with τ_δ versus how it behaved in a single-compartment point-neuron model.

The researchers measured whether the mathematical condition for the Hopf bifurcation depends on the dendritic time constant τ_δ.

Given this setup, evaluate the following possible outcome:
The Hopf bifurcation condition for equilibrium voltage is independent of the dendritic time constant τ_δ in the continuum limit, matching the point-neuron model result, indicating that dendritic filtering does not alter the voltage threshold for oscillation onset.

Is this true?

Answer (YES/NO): NO